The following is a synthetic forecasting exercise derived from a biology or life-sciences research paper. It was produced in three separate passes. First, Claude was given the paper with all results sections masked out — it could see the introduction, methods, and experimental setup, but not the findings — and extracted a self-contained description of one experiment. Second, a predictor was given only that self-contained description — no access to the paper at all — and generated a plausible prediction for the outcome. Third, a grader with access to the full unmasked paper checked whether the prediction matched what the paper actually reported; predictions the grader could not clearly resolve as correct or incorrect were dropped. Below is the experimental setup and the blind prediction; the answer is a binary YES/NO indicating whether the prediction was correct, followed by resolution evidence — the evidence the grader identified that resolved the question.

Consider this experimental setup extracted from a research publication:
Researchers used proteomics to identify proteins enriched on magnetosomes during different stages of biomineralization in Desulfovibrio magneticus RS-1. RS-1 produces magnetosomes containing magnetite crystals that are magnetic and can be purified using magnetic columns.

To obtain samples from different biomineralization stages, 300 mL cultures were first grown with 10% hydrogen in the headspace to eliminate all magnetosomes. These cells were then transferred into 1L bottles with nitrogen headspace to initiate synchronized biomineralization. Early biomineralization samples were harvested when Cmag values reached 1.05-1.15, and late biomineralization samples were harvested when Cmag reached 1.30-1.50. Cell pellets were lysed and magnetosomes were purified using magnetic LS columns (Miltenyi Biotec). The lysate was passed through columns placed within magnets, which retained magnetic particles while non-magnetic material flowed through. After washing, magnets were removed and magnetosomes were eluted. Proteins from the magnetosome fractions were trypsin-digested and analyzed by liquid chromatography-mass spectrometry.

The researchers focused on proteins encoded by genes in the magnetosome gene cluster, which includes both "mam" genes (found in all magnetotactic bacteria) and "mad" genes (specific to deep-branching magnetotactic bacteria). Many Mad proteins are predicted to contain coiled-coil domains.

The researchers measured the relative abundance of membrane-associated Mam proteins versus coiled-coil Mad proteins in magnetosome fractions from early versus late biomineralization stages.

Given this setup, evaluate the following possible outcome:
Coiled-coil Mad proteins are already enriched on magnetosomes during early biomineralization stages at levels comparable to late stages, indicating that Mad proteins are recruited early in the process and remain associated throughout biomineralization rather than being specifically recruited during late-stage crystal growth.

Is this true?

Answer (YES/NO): NO